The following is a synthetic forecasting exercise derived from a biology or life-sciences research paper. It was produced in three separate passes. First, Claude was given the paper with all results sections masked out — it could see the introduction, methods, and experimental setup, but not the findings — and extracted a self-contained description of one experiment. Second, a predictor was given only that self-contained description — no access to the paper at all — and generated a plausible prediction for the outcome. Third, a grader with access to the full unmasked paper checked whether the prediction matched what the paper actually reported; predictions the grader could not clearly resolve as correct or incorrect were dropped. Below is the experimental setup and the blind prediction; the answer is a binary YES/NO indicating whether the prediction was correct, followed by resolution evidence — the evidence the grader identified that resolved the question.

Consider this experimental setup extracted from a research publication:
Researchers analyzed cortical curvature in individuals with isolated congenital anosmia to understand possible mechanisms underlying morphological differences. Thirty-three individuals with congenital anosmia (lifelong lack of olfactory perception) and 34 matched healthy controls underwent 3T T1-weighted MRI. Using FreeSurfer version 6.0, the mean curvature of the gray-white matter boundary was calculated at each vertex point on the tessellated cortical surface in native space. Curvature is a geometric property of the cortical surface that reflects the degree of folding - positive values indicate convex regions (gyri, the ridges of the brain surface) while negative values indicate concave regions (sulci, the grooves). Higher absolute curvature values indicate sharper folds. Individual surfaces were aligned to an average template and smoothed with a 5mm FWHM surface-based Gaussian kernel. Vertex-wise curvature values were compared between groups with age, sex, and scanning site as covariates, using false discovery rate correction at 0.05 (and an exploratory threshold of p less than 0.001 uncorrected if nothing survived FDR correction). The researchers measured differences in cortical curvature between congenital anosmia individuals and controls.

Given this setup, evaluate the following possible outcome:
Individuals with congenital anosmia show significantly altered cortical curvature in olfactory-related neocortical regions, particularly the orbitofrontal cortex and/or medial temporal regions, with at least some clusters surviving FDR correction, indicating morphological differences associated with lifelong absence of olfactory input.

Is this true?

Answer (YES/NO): YES